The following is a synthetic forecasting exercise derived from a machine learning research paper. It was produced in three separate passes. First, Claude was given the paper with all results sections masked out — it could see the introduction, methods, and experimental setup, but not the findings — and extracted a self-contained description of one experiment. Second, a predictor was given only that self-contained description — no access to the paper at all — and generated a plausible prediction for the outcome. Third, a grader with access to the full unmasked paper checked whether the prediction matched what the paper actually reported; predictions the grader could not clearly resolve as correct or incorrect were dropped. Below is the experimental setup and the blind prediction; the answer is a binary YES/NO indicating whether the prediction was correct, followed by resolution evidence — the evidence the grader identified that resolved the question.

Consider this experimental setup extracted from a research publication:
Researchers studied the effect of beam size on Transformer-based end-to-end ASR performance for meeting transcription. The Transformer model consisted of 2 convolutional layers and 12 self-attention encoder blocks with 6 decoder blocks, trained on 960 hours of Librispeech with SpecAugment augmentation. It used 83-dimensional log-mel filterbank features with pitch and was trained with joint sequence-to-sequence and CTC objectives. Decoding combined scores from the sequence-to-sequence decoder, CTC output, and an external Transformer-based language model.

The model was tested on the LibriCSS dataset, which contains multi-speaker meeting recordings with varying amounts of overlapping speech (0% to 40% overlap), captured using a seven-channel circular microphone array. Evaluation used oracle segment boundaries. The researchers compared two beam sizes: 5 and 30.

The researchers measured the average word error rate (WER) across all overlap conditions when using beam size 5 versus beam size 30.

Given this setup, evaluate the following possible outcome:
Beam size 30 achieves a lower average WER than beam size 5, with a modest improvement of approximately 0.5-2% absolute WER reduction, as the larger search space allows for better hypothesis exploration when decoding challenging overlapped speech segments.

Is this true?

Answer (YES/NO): YES